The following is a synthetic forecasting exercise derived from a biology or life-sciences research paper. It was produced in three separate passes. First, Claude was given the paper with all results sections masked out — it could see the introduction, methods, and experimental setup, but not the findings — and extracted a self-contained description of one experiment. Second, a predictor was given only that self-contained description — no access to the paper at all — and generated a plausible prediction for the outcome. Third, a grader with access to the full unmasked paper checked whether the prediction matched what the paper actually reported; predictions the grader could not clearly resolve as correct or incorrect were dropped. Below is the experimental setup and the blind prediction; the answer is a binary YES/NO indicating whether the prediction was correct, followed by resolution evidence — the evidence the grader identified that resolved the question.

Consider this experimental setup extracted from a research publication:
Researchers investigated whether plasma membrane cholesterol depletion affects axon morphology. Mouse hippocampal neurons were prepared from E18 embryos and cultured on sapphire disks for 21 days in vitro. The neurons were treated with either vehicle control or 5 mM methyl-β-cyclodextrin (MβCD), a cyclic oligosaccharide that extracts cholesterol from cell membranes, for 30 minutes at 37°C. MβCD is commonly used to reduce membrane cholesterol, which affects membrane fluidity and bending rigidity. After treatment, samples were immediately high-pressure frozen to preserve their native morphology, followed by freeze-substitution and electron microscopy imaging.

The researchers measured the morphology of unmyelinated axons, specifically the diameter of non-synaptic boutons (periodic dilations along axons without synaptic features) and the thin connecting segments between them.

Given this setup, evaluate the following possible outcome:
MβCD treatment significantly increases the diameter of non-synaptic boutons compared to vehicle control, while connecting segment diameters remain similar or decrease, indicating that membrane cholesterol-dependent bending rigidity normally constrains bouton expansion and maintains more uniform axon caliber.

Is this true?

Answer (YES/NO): NO